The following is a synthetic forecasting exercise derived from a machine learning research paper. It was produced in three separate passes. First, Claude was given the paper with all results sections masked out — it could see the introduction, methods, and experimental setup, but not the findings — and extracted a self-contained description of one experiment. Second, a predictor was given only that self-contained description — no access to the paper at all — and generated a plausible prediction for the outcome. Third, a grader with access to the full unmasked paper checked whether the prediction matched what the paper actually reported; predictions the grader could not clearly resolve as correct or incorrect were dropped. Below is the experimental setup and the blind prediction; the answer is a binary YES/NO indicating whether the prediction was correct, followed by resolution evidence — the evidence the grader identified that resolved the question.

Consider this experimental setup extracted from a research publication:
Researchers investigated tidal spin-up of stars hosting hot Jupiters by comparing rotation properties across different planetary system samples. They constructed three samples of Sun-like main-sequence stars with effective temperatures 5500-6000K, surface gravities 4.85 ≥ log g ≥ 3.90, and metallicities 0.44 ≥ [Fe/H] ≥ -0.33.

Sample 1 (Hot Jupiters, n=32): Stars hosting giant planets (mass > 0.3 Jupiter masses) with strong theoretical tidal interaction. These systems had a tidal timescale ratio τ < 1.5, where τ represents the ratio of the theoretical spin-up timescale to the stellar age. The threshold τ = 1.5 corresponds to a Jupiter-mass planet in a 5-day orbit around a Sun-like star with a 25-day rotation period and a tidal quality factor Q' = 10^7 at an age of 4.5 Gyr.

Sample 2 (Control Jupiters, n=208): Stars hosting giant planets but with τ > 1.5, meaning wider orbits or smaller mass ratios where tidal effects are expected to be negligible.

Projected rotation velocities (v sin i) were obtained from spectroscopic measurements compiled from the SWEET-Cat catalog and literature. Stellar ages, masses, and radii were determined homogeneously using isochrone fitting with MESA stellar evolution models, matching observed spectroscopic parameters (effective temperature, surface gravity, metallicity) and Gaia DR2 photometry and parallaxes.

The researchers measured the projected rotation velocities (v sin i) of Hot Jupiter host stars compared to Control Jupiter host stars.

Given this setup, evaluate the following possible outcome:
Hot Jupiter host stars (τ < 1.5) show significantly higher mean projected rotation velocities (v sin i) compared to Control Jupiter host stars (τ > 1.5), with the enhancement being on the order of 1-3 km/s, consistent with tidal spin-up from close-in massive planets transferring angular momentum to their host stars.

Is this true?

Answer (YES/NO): NO